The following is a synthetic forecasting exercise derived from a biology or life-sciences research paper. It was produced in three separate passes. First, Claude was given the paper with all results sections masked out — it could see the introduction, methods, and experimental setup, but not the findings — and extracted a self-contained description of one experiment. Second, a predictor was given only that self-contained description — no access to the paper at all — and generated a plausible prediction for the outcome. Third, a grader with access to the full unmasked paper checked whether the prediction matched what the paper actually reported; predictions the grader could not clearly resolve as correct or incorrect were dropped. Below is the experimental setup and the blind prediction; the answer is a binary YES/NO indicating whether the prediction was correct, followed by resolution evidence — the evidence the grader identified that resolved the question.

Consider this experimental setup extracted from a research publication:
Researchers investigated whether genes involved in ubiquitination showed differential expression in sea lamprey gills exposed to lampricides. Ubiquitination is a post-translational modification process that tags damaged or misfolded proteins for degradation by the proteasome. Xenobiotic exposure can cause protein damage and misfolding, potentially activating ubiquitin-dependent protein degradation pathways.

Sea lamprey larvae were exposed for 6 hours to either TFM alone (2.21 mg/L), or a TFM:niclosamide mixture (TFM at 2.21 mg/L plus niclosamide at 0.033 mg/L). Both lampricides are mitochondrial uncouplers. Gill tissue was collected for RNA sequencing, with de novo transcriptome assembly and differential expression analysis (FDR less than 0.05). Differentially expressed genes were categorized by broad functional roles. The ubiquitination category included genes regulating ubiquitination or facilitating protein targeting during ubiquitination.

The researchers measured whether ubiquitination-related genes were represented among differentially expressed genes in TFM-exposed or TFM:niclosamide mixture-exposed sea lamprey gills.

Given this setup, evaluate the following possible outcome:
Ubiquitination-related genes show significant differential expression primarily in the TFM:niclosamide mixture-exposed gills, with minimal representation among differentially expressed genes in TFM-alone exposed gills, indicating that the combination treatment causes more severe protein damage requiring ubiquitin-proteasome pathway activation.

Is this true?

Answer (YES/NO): NO